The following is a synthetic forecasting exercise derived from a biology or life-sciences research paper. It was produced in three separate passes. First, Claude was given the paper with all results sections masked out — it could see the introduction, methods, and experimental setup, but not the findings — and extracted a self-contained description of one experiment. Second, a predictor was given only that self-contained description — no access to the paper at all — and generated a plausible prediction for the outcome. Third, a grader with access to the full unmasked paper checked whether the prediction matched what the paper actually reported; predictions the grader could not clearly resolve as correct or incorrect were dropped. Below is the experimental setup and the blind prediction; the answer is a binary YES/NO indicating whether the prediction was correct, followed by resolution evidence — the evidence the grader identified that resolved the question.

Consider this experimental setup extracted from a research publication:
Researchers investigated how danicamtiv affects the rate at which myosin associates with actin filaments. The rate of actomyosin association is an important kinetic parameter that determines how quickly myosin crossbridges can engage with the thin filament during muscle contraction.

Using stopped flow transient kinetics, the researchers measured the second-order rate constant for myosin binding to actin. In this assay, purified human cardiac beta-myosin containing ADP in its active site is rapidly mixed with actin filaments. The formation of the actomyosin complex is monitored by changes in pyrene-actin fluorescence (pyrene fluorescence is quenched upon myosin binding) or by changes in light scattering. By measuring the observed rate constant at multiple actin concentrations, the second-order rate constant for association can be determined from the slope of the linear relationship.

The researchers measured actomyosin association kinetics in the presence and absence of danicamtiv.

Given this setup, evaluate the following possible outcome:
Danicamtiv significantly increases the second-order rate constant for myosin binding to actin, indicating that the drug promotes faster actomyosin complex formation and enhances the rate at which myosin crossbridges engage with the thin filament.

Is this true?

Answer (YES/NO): YES